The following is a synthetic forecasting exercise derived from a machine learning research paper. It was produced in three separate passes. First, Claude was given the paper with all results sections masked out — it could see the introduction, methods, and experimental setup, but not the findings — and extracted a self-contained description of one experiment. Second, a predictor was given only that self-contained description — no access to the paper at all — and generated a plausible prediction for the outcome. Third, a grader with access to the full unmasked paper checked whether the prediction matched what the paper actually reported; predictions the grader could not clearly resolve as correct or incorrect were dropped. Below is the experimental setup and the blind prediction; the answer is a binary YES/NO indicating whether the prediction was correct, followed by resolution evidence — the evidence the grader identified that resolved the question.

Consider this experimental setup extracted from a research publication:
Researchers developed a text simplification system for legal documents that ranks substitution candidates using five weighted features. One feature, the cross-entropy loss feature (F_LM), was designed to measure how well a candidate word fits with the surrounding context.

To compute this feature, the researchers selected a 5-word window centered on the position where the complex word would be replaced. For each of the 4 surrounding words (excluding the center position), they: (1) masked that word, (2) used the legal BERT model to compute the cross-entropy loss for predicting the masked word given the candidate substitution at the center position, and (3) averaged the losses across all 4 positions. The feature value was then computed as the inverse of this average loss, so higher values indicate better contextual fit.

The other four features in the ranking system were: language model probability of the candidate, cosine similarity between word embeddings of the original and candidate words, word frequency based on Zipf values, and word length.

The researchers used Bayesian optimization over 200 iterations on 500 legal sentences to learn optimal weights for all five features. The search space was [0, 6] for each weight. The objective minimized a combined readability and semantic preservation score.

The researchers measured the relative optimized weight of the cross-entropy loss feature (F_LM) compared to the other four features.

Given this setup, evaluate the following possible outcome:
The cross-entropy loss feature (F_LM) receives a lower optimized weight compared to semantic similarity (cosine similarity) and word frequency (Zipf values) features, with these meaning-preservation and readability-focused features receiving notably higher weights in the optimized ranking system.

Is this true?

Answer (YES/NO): YES